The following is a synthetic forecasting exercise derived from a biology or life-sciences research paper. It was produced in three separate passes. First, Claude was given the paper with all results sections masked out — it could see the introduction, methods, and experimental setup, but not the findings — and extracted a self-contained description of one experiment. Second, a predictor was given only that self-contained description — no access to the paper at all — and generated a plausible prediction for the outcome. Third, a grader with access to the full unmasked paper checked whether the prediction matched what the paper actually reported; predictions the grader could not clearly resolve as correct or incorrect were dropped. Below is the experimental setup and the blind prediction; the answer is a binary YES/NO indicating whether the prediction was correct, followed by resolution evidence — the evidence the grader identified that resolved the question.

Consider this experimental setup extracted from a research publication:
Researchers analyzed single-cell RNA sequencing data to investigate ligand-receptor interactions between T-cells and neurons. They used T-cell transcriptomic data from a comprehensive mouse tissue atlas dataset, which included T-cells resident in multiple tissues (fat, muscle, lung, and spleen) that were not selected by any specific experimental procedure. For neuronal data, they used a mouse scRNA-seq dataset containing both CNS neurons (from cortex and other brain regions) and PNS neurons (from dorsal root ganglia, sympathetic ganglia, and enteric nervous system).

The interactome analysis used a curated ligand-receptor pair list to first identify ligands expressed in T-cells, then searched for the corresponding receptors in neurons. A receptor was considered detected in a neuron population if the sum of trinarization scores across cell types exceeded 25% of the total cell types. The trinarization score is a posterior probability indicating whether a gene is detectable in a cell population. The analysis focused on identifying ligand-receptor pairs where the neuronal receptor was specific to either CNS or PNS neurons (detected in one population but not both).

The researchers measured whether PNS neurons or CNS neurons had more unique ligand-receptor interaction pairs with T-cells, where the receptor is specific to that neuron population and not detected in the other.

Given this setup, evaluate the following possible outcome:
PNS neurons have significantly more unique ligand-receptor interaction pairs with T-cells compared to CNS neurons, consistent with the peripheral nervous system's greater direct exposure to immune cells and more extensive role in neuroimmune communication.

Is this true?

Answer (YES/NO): YES